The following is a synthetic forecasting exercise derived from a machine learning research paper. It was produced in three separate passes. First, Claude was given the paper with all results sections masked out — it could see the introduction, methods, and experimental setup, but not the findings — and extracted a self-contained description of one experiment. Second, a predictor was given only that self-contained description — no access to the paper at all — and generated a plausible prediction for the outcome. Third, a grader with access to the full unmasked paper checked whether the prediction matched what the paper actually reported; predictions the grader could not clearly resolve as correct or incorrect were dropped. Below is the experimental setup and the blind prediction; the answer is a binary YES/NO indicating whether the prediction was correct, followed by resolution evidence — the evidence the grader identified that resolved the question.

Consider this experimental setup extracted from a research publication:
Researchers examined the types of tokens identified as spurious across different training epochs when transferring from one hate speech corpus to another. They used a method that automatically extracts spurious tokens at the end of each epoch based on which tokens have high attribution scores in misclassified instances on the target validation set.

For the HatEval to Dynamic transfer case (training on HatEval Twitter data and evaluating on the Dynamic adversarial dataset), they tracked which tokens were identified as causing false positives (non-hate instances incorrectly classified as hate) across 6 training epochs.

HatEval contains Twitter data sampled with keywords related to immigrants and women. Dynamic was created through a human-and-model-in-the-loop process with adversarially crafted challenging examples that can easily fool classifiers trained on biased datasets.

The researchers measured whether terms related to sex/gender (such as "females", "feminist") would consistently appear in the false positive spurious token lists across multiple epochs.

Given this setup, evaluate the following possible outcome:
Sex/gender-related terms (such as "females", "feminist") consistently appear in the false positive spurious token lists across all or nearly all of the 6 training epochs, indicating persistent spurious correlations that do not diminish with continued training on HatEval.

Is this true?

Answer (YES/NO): YES